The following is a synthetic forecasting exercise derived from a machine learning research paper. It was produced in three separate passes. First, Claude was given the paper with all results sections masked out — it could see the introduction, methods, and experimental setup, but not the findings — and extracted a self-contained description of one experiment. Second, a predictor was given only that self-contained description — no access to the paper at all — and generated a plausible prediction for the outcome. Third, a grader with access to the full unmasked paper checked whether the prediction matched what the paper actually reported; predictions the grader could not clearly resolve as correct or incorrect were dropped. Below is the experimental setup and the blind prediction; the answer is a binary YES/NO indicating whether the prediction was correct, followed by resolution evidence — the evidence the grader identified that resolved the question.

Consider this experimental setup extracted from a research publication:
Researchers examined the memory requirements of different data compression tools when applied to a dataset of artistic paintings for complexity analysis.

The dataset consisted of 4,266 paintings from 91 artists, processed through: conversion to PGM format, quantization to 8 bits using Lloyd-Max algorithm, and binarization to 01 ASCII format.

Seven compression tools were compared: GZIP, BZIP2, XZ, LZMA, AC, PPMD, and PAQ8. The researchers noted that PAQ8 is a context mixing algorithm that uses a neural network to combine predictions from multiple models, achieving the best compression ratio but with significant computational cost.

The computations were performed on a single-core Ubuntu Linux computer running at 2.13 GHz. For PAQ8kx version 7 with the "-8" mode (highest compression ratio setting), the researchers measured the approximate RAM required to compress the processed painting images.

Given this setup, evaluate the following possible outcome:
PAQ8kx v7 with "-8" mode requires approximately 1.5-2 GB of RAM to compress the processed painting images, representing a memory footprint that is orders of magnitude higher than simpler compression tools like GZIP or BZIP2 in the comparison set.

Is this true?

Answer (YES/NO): YES